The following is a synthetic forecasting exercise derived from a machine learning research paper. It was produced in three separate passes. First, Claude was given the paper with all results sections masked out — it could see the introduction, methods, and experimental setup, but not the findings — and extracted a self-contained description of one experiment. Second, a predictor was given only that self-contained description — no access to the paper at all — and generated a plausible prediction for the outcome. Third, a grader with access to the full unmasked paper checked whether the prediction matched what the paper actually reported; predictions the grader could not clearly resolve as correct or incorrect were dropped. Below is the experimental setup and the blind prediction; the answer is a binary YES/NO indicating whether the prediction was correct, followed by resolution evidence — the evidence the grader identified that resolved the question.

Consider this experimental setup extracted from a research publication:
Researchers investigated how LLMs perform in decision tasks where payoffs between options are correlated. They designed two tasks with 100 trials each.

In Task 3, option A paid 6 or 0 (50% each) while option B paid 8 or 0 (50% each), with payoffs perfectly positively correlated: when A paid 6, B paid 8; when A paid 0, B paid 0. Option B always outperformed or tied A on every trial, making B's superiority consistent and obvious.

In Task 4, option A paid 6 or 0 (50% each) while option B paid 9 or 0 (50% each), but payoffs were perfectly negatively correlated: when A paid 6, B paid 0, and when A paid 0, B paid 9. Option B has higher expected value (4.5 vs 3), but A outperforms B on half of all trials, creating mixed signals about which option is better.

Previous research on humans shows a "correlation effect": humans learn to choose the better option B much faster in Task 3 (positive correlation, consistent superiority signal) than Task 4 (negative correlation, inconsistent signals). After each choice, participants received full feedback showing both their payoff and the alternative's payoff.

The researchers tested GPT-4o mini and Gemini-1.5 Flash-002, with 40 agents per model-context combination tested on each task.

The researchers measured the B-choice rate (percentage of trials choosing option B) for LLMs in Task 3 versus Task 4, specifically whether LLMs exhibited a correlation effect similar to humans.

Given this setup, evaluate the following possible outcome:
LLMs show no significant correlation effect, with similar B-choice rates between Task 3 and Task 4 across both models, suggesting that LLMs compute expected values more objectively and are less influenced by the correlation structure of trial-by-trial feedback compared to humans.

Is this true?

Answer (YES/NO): NO